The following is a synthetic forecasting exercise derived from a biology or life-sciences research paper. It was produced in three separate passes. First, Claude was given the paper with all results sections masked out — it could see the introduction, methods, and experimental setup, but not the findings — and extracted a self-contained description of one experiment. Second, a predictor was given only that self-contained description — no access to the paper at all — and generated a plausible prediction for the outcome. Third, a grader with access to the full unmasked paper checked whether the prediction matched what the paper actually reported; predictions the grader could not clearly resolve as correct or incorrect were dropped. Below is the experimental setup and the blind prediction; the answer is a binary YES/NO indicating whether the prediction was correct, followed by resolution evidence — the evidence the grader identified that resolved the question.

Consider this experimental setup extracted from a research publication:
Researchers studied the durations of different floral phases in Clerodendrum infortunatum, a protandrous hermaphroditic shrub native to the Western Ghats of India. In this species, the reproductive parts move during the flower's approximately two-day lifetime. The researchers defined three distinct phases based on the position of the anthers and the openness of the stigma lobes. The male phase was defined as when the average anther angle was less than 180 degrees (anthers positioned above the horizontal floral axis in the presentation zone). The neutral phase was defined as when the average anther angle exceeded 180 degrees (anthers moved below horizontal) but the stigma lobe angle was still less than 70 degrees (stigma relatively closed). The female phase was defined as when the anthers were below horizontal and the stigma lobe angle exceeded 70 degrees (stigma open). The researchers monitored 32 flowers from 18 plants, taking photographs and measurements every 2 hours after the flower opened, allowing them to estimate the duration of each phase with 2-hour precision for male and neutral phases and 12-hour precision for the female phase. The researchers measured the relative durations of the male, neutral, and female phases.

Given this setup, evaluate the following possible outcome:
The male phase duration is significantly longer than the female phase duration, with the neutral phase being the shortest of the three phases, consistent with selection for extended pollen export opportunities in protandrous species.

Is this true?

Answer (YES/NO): NO